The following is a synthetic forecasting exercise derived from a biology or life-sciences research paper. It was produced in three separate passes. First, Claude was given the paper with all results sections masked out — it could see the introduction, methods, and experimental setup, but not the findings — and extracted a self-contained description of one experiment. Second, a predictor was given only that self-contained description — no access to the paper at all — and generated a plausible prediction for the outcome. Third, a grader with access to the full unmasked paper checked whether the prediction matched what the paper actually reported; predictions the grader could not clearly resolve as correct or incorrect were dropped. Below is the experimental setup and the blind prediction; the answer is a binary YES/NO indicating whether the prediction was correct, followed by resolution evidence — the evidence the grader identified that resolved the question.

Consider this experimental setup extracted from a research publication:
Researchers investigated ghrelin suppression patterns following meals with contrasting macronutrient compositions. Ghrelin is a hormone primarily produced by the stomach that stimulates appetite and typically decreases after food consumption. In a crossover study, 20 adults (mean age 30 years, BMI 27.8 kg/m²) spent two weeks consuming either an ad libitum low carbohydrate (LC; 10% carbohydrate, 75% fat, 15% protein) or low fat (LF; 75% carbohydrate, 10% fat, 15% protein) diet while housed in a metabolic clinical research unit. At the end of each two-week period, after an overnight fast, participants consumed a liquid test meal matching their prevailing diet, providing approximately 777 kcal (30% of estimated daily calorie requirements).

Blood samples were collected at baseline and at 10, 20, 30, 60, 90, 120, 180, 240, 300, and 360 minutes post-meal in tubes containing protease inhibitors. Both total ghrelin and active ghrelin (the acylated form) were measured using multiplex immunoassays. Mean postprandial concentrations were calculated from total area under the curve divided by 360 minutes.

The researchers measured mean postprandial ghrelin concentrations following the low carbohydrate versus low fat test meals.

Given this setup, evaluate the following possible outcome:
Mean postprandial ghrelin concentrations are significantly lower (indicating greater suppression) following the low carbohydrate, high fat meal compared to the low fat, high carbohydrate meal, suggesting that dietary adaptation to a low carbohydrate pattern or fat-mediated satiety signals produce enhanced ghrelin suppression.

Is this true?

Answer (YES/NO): YES